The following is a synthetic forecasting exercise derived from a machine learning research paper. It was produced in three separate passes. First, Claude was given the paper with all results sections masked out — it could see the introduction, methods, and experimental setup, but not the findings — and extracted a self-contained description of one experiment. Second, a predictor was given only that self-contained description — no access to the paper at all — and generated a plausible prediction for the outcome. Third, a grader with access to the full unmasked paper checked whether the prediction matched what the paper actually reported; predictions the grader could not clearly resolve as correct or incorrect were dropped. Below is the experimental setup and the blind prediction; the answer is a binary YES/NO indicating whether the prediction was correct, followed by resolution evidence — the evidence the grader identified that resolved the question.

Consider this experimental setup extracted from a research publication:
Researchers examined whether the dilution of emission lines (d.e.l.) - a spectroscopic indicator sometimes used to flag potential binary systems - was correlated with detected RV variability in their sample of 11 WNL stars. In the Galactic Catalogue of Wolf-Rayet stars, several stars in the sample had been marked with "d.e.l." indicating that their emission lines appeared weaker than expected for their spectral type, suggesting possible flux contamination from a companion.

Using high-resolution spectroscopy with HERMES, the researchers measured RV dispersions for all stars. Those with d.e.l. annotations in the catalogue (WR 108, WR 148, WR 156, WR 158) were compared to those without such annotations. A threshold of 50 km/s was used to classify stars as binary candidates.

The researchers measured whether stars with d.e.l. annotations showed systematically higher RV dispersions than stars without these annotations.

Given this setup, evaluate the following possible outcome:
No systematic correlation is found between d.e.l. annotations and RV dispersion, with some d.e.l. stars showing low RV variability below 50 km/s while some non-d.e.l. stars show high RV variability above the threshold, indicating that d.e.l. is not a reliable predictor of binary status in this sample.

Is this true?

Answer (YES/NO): YES